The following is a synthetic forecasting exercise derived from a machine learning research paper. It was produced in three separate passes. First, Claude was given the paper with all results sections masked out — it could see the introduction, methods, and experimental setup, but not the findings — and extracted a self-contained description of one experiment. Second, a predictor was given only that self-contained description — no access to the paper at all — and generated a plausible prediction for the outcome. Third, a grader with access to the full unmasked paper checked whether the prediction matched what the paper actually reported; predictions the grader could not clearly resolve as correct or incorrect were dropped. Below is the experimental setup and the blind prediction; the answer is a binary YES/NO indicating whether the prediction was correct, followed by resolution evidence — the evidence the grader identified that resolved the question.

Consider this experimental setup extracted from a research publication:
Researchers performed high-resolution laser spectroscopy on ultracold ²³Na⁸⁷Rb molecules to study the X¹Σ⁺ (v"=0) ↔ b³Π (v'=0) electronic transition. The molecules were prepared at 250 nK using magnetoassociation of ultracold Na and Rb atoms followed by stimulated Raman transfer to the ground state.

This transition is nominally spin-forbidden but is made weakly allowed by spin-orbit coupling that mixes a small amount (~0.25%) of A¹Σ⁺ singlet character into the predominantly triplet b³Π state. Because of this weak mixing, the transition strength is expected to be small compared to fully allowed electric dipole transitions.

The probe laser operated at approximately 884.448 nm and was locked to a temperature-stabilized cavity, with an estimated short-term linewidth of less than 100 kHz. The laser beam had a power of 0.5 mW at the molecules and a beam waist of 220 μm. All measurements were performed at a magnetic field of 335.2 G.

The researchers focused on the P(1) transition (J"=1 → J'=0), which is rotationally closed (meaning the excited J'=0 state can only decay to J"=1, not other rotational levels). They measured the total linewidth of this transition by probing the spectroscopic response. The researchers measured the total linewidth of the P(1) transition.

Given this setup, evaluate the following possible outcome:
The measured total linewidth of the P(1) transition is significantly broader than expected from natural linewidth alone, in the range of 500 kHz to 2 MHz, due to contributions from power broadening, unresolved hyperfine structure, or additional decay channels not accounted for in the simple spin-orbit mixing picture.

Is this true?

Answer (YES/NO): NO